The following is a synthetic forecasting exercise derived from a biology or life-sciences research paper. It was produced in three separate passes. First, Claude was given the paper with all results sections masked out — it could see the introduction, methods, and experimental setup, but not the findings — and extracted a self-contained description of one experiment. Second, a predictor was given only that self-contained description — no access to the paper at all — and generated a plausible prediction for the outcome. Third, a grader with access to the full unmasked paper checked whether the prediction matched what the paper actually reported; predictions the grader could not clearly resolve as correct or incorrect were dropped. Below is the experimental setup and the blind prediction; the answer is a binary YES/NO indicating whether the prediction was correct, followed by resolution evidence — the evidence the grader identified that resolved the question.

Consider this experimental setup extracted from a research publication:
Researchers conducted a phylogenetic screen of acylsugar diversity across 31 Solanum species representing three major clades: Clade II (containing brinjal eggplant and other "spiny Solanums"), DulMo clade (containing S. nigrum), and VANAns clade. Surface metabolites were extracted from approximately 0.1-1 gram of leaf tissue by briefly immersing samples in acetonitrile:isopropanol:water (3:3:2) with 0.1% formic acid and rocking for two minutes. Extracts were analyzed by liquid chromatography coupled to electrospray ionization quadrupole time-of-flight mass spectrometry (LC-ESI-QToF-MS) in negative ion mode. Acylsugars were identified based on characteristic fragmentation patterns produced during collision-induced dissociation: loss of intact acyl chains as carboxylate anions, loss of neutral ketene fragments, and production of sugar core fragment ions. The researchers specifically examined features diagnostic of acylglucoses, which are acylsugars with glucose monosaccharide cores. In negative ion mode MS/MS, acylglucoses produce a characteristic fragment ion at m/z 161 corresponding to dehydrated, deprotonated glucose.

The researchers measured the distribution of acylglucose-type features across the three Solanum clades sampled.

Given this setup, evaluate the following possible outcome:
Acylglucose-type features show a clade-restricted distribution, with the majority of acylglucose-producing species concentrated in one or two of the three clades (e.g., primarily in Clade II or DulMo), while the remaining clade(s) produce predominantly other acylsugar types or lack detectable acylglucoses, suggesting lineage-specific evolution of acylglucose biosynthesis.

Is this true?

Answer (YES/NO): YES